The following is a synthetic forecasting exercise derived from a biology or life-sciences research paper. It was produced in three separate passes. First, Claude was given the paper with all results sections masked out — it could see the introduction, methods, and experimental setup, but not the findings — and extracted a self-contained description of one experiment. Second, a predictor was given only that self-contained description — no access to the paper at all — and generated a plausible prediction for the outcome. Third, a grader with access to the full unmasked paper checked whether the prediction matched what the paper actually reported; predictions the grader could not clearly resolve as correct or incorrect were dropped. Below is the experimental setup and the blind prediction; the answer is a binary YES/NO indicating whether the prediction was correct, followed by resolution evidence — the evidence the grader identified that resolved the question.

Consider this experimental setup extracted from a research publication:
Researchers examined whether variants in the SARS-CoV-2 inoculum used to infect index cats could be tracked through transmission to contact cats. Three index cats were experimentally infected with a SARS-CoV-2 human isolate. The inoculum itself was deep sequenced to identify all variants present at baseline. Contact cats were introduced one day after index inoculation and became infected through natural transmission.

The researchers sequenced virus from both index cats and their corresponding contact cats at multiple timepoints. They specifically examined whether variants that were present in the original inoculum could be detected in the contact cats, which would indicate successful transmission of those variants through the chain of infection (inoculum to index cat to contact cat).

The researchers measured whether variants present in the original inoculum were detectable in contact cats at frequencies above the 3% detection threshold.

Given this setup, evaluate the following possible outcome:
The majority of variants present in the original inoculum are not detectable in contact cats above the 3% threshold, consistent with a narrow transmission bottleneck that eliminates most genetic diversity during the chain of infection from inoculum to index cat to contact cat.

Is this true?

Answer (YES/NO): YES